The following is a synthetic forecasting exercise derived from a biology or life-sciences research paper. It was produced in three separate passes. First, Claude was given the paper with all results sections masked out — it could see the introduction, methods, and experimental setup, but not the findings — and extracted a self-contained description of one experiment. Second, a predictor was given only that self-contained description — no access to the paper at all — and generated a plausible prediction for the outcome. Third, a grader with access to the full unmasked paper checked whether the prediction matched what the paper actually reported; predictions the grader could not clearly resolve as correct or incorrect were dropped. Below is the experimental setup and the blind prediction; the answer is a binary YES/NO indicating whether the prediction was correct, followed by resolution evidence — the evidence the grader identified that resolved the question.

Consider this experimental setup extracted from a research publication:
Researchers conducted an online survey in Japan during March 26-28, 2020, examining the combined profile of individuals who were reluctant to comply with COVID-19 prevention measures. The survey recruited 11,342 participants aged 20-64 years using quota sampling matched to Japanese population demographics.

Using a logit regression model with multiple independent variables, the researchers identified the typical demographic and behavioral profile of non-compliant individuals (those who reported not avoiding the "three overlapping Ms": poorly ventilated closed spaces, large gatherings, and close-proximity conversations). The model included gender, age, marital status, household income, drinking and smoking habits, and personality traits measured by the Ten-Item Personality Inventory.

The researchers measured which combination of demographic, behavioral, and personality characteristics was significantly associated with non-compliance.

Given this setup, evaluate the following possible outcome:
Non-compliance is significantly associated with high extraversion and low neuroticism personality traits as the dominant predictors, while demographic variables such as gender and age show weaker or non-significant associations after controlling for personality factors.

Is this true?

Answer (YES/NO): NO